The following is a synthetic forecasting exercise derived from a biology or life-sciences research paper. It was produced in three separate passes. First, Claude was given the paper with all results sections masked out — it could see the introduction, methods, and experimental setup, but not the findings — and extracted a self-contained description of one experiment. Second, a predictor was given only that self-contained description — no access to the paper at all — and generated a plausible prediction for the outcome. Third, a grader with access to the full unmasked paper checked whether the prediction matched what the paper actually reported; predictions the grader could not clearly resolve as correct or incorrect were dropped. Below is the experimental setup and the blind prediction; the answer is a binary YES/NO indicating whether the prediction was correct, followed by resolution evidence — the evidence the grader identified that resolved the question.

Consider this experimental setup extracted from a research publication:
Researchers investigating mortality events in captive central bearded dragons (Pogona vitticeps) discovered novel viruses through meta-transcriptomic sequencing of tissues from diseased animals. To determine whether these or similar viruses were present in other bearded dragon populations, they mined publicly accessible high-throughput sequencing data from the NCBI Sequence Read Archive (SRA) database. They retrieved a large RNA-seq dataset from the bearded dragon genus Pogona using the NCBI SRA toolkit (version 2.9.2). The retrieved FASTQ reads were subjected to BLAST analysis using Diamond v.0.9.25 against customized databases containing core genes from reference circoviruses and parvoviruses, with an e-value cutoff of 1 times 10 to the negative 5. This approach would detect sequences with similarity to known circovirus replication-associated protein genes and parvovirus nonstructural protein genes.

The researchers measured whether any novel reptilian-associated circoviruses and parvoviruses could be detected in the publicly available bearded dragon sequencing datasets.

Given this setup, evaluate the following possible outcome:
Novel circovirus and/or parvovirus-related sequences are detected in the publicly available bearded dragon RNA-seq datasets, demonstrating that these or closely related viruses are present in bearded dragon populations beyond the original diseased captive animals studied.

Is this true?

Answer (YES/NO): NO